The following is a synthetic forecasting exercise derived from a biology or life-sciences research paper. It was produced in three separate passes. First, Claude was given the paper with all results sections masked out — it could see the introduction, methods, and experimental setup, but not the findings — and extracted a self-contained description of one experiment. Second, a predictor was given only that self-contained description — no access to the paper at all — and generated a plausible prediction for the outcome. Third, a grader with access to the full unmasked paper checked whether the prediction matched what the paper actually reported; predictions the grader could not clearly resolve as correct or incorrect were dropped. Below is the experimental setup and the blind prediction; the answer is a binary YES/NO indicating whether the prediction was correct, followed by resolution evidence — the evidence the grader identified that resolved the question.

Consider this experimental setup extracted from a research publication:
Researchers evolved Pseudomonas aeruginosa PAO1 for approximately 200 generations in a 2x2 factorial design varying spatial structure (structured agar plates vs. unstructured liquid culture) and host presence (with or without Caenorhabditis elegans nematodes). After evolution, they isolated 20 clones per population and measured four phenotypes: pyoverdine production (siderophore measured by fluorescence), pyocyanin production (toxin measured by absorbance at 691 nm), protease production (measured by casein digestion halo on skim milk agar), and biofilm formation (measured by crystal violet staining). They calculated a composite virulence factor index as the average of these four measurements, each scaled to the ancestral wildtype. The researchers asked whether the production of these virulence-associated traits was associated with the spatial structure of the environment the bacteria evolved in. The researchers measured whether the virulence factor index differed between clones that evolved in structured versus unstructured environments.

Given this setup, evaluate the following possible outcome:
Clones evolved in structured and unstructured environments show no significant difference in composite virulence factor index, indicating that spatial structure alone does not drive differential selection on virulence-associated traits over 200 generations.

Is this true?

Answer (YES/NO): NO